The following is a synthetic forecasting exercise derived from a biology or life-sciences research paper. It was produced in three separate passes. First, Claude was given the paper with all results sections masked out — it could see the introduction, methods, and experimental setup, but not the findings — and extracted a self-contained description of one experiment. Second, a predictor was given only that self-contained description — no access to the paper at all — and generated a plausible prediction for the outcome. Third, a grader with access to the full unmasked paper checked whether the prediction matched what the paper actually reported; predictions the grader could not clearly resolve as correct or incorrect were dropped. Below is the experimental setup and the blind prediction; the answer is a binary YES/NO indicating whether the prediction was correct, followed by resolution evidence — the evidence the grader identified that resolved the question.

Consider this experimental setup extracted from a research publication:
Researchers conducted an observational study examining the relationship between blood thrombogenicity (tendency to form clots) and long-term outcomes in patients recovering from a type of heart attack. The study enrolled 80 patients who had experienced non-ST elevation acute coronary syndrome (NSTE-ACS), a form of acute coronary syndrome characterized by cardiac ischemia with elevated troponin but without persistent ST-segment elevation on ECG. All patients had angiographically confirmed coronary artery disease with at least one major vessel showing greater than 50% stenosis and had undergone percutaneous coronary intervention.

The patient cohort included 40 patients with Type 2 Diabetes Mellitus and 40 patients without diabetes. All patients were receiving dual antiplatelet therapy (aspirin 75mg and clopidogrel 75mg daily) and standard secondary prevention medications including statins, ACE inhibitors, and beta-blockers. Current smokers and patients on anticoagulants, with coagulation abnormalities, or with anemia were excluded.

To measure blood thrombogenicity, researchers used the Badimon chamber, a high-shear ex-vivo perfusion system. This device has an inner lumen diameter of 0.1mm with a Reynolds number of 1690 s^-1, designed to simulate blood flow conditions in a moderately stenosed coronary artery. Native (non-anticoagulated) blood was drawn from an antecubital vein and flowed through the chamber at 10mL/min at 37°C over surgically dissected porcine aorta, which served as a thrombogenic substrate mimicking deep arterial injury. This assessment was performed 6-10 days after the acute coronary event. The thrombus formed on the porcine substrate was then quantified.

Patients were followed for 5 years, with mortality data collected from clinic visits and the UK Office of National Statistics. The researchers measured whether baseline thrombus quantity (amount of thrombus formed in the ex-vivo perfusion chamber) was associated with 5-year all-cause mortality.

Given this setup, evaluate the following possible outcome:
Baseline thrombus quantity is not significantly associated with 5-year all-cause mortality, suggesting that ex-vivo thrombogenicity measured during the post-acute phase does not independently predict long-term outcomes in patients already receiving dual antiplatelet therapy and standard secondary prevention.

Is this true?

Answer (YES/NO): NO